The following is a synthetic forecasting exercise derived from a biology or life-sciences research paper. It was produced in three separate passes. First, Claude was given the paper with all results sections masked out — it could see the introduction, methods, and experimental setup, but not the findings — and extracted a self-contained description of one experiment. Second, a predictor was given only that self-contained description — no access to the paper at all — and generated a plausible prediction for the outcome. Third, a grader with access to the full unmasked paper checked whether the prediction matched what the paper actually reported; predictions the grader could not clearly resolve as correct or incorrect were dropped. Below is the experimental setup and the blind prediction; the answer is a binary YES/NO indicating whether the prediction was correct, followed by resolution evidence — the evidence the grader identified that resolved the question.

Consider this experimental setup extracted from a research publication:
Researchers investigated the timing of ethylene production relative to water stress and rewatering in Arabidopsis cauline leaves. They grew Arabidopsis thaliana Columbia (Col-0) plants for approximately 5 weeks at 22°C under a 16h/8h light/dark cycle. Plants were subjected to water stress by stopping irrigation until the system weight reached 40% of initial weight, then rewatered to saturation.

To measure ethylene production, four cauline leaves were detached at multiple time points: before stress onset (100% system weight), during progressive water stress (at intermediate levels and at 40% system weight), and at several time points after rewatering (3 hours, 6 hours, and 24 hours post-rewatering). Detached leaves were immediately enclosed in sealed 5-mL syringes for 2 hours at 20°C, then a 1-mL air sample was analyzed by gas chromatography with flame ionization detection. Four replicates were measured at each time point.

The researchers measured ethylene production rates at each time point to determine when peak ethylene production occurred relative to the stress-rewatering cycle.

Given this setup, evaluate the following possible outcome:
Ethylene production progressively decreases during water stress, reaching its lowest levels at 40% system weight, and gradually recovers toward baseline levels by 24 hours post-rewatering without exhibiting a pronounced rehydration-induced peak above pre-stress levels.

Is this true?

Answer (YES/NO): NO